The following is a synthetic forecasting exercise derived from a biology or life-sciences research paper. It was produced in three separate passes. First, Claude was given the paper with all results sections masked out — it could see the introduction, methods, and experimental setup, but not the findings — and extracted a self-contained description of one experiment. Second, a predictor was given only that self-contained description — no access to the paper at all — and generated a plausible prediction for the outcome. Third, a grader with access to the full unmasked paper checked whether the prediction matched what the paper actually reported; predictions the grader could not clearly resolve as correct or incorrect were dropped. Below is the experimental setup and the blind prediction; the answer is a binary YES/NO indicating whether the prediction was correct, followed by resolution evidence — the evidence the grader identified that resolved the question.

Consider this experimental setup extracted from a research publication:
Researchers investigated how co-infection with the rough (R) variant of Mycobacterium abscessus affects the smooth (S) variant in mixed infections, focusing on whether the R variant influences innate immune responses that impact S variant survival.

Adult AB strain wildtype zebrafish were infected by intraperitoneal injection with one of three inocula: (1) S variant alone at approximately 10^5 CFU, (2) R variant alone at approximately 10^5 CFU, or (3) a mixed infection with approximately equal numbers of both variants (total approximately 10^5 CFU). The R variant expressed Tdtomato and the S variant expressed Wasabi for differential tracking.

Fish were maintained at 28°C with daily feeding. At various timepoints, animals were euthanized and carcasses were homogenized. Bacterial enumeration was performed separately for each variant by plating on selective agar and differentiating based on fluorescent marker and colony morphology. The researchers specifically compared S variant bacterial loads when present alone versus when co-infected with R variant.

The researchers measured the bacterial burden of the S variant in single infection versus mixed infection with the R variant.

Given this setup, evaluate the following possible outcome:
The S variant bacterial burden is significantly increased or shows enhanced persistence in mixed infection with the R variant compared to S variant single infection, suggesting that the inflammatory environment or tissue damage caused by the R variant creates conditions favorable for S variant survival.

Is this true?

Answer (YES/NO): NO